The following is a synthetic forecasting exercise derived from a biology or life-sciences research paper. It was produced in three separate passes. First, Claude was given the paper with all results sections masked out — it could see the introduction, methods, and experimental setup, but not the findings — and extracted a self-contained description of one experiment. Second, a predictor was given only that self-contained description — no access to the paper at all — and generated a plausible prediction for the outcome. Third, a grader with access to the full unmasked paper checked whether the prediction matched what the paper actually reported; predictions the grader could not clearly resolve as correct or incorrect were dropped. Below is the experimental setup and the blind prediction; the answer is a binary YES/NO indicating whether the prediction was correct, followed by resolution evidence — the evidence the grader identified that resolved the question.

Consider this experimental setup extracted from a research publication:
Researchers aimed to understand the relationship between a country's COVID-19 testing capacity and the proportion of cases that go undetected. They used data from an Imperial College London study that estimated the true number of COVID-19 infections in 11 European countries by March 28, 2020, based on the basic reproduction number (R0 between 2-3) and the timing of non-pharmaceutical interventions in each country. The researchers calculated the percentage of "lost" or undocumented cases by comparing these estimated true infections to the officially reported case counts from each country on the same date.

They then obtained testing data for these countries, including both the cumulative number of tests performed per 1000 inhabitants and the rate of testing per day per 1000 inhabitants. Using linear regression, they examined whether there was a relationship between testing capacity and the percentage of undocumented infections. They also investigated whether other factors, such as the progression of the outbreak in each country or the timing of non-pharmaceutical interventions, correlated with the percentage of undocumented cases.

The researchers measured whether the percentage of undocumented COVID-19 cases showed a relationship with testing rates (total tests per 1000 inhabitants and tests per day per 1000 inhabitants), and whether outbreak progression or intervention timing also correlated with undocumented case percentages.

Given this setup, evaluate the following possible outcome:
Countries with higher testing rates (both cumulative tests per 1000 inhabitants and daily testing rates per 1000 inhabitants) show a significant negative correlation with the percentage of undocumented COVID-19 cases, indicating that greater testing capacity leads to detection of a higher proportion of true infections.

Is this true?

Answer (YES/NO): YES